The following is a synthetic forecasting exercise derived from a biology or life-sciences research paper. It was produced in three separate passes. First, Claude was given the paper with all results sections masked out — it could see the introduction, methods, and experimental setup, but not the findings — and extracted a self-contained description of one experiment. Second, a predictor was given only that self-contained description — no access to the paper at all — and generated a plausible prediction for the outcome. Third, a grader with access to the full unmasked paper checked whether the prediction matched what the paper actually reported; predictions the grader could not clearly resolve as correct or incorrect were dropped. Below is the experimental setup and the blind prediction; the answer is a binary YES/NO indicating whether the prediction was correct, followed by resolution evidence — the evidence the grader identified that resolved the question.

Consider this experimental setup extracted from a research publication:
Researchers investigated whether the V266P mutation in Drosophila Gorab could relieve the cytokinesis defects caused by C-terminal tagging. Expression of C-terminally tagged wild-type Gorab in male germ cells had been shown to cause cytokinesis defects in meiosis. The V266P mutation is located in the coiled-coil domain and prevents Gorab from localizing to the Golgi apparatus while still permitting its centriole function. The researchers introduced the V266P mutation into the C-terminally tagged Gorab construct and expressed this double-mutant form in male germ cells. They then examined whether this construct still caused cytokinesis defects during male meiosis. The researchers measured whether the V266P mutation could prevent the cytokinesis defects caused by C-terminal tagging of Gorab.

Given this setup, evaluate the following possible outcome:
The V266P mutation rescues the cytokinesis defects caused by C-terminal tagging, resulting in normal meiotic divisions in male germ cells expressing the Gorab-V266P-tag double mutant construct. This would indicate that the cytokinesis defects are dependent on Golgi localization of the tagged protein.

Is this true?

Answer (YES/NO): YES